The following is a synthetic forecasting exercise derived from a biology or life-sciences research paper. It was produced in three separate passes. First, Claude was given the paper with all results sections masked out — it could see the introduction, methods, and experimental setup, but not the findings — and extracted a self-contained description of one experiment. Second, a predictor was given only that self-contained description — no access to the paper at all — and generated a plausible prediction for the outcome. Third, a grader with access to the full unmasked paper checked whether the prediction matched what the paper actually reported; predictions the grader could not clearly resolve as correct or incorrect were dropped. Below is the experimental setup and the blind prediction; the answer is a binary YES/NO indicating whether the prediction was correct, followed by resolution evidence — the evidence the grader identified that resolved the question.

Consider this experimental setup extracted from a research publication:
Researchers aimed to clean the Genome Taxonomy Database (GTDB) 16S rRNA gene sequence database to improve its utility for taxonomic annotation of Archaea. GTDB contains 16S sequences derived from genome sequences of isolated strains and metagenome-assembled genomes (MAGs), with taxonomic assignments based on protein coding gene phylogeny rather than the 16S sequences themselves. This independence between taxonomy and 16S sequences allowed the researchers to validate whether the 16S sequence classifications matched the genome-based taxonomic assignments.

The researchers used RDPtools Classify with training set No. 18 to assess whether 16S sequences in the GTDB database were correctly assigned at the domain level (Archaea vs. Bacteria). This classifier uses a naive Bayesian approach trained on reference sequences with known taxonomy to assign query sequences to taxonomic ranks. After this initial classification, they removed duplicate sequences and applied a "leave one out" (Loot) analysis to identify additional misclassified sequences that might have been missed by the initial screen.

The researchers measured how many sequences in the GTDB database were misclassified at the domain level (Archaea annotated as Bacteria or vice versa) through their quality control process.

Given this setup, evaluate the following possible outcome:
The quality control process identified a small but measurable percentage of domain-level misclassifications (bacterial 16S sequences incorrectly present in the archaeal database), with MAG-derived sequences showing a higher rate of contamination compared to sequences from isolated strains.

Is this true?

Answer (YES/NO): NO